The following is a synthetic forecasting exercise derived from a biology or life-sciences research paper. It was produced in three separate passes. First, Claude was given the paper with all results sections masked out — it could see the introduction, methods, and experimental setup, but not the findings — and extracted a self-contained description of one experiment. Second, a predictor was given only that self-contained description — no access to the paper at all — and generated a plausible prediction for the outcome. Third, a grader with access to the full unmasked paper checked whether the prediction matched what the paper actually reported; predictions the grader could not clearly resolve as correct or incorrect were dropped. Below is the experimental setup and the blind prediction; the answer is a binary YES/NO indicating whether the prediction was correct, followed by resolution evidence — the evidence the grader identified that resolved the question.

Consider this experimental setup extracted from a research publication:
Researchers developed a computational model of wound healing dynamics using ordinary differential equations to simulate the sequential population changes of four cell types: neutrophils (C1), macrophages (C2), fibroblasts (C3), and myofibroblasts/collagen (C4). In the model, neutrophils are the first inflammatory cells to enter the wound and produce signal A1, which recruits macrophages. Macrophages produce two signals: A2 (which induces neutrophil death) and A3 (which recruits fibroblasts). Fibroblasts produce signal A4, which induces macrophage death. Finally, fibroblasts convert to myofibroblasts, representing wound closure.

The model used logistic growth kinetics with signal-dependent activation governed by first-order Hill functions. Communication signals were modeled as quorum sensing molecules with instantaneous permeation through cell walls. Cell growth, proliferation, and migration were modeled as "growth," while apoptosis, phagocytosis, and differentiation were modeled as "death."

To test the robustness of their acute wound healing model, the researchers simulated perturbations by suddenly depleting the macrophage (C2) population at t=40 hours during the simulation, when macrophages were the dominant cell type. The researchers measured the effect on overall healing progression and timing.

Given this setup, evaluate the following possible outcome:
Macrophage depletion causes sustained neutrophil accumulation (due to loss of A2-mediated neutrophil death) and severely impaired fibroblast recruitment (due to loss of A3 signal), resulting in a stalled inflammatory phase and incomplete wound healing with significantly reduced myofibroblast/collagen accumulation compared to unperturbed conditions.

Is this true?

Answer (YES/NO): NO